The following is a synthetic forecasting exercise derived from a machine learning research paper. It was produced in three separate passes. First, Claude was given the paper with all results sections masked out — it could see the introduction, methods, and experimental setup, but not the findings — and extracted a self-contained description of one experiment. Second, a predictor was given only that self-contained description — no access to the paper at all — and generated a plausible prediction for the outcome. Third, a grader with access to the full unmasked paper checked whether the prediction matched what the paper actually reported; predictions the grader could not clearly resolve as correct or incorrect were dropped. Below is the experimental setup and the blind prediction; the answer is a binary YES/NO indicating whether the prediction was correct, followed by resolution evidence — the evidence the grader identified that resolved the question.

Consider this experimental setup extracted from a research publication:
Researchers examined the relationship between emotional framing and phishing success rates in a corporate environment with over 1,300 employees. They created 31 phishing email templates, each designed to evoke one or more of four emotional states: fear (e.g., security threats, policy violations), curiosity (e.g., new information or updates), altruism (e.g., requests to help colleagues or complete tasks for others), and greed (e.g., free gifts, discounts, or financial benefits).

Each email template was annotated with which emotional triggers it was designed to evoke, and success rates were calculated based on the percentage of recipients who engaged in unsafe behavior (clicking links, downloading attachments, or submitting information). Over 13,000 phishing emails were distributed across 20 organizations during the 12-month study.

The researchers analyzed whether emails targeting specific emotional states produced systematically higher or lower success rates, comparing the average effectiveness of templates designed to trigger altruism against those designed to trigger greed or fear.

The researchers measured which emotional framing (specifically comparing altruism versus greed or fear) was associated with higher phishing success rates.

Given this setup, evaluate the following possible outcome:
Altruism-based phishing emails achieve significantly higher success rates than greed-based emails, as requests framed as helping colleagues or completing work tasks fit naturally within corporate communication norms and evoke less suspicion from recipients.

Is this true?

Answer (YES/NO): YES